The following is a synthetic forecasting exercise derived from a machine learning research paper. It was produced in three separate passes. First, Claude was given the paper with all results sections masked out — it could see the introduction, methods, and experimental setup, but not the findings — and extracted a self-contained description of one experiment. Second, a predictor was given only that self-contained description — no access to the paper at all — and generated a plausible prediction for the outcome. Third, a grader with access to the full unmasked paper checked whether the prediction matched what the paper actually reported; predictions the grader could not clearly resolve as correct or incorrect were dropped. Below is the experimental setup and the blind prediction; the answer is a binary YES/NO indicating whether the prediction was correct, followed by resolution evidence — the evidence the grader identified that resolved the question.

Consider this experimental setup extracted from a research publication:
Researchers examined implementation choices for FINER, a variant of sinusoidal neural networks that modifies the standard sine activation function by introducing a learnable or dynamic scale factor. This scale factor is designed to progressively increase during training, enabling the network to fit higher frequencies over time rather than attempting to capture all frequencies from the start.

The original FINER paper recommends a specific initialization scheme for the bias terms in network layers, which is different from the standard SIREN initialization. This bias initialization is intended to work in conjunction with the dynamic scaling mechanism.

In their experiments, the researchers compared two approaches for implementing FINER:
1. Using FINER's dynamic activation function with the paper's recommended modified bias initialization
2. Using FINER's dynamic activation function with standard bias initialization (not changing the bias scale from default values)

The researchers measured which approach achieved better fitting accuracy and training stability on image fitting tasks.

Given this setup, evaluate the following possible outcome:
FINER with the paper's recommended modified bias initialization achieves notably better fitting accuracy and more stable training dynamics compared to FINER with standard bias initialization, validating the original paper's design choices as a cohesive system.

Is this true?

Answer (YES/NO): NO